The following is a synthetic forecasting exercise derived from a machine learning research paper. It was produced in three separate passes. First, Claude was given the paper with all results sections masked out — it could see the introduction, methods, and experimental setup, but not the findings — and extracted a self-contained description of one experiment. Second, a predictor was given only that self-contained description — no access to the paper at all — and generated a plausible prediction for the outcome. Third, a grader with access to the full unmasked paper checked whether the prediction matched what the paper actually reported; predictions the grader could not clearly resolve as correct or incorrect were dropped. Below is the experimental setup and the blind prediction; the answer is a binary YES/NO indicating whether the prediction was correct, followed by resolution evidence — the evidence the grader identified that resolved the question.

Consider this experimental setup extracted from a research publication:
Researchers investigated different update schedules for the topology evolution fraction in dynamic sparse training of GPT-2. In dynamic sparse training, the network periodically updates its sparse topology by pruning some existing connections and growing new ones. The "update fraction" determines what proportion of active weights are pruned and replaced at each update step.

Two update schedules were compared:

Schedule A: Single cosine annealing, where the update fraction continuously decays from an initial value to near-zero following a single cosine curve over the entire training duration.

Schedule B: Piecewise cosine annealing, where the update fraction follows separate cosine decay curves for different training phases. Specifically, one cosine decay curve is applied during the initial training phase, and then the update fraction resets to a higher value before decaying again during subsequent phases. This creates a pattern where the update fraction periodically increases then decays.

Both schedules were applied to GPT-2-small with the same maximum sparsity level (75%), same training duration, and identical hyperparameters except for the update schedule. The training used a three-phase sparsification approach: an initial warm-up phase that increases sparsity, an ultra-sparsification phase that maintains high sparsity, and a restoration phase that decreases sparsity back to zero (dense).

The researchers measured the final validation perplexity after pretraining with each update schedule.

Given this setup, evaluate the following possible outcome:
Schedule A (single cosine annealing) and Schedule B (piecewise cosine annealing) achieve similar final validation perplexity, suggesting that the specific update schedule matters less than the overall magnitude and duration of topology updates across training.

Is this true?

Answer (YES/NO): NO